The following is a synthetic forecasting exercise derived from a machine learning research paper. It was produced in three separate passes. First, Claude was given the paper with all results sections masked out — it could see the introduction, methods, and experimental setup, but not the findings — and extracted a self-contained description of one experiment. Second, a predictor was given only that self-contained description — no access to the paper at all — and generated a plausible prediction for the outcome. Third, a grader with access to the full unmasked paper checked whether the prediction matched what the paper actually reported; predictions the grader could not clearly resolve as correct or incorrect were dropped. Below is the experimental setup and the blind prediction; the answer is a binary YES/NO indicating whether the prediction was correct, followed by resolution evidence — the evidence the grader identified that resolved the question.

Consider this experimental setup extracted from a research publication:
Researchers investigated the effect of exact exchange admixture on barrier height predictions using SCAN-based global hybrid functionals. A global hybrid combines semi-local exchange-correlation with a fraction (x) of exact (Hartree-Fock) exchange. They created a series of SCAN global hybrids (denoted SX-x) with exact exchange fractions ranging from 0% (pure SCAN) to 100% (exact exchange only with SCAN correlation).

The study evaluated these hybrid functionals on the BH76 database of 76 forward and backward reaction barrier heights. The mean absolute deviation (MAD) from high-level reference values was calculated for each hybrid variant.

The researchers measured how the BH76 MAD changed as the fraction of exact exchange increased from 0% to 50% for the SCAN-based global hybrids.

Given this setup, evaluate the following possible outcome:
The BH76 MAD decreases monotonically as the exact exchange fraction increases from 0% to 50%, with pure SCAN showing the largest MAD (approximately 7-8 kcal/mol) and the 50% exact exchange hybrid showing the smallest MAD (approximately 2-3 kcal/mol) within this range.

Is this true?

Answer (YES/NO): YES